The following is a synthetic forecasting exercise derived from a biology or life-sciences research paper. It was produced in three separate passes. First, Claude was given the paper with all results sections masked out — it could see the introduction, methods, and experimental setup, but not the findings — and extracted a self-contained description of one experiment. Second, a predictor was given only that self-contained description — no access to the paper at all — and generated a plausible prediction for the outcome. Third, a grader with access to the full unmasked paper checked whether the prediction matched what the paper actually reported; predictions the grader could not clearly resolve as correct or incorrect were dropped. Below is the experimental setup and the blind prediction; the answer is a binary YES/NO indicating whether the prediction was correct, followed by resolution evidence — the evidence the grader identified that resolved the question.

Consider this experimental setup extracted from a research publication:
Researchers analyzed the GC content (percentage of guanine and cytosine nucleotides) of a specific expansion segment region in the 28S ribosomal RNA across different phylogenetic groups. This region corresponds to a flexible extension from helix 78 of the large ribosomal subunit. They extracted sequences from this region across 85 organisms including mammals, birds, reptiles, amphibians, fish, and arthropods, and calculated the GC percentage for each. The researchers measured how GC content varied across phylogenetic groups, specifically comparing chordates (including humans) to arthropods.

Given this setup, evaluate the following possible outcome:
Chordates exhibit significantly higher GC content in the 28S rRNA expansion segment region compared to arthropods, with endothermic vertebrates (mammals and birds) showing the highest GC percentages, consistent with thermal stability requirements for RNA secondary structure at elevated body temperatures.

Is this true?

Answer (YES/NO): NO